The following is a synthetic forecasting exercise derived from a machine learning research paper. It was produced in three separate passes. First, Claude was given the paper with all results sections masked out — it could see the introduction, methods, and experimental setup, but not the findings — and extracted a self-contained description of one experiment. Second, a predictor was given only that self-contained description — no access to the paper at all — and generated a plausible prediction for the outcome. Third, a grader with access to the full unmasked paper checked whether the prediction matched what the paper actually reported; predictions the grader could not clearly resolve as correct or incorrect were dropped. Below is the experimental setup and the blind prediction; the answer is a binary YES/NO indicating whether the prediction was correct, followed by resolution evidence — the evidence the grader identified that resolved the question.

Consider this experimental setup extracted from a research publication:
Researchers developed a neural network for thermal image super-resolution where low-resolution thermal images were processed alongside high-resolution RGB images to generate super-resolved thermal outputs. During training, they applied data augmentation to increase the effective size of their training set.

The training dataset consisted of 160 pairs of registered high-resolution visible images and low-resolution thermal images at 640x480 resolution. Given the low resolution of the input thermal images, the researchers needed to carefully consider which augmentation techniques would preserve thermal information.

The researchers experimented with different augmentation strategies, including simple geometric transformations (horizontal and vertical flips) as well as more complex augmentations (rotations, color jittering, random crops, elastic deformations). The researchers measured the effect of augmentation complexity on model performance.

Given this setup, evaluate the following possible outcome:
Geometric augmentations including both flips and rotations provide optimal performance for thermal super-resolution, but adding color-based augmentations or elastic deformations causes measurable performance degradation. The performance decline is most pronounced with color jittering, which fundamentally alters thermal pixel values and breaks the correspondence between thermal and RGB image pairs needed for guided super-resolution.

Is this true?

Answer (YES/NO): NO